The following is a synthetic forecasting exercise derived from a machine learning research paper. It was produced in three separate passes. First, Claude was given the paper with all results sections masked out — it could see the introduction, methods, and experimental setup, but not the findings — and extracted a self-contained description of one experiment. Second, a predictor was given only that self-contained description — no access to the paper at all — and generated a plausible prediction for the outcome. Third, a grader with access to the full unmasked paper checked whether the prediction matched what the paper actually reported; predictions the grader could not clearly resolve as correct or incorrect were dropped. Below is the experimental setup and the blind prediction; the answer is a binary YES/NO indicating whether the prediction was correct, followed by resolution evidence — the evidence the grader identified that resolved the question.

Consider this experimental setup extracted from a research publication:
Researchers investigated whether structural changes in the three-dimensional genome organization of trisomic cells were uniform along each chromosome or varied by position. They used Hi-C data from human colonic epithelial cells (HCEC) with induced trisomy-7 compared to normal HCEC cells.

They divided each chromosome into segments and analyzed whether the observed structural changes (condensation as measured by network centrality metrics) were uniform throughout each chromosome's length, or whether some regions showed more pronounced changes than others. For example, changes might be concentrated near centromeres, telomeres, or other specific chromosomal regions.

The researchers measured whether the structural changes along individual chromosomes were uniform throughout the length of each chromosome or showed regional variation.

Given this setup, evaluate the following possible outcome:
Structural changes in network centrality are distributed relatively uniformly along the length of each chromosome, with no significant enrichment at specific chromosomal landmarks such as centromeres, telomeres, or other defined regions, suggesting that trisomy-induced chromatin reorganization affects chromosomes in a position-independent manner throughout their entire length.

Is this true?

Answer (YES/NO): YES